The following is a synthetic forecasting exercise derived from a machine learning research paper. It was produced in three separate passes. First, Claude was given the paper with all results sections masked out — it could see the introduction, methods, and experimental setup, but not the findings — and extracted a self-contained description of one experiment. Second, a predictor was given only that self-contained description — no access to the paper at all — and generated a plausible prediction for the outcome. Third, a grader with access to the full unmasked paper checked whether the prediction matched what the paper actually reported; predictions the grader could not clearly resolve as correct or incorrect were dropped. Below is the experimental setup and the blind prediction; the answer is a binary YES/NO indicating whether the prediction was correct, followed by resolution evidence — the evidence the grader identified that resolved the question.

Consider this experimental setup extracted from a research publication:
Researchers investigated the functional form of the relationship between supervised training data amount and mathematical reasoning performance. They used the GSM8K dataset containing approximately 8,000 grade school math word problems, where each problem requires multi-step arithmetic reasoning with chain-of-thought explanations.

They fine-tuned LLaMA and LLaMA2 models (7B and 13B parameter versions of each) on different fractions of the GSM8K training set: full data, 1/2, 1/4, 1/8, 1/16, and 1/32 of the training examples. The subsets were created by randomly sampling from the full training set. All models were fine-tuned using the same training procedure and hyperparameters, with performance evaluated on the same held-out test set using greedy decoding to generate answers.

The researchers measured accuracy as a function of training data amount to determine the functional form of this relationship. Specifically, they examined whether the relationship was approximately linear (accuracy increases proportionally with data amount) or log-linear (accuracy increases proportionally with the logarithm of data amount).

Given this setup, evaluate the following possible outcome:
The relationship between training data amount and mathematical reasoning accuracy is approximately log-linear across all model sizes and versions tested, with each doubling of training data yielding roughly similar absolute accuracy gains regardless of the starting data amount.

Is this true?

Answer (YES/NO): YES